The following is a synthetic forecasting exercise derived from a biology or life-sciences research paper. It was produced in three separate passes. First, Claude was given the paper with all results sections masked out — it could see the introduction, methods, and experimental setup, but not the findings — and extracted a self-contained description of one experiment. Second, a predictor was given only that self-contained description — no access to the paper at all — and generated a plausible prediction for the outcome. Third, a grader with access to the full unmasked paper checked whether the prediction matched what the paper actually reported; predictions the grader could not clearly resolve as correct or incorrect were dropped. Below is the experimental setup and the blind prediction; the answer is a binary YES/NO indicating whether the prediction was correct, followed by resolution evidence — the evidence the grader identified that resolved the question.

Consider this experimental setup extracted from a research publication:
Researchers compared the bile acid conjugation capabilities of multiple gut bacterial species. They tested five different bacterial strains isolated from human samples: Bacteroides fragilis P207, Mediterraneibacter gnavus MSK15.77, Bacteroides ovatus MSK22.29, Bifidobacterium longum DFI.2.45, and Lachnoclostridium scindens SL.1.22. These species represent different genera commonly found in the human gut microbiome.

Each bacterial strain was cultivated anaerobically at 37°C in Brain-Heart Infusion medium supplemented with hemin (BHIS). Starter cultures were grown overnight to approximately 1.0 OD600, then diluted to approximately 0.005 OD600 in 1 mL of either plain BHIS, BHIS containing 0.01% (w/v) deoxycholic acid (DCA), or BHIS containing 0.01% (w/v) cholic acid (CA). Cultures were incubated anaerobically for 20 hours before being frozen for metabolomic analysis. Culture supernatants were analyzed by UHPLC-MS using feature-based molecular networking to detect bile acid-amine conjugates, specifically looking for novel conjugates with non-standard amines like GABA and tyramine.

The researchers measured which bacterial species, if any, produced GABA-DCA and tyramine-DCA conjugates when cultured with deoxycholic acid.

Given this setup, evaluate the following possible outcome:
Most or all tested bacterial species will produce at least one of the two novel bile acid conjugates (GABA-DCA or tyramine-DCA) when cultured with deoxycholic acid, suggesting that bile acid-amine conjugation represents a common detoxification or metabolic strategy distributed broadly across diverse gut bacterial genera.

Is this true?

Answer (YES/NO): YES